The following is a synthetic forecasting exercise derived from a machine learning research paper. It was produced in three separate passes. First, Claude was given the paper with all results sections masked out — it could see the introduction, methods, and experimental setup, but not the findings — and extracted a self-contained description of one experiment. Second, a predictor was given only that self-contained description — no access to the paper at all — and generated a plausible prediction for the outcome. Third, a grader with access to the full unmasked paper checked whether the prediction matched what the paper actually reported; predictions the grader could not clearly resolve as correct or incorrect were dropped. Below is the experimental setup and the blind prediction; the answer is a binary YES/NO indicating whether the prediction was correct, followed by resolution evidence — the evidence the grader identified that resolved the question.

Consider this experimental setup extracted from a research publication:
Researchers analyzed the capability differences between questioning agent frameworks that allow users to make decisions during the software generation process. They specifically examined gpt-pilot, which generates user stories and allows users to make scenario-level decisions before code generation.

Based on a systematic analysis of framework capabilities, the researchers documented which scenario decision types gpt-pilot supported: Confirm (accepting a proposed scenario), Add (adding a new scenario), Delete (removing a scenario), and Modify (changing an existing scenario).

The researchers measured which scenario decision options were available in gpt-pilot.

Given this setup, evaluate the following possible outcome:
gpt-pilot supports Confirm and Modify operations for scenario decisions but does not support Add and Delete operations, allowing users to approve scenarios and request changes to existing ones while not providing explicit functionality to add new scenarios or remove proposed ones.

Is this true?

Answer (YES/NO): NO